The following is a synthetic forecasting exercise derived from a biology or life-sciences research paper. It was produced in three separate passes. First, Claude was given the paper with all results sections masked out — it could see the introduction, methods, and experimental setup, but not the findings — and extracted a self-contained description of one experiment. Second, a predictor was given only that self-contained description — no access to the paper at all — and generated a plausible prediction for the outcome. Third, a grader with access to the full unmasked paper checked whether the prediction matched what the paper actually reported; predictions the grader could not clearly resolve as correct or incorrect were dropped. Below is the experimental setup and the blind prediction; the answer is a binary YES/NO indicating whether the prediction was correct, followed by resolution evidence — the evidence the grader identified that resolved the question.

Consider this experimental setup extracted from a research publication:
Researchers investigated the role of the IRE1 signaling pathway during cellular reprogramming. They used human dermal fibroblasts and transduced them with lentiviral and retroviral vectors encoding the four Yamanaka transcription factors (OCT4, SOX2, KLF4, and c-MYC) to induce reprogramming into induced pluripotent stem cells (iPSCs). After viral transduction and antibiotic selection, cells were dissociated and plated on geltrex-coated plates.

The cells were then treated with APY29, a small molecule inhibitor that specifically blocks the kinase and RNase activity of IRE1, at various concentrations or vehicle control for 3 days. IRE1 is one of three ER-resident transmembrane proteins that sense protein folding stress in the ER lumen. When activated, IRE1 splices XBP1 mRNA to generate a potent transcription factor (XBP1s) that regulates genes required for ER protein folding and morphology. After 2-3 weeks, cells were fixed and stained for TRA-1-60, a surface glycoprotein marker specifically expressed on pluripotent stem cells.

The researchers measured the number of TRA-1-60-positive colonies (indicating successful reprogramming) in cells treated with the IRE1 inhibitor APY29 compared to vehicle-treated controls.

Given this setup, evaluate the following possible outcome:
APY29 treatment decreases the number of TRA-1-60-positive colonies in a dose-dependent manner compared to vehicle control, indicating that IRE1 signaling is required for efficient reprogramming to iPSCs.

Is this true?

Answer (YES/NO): NO